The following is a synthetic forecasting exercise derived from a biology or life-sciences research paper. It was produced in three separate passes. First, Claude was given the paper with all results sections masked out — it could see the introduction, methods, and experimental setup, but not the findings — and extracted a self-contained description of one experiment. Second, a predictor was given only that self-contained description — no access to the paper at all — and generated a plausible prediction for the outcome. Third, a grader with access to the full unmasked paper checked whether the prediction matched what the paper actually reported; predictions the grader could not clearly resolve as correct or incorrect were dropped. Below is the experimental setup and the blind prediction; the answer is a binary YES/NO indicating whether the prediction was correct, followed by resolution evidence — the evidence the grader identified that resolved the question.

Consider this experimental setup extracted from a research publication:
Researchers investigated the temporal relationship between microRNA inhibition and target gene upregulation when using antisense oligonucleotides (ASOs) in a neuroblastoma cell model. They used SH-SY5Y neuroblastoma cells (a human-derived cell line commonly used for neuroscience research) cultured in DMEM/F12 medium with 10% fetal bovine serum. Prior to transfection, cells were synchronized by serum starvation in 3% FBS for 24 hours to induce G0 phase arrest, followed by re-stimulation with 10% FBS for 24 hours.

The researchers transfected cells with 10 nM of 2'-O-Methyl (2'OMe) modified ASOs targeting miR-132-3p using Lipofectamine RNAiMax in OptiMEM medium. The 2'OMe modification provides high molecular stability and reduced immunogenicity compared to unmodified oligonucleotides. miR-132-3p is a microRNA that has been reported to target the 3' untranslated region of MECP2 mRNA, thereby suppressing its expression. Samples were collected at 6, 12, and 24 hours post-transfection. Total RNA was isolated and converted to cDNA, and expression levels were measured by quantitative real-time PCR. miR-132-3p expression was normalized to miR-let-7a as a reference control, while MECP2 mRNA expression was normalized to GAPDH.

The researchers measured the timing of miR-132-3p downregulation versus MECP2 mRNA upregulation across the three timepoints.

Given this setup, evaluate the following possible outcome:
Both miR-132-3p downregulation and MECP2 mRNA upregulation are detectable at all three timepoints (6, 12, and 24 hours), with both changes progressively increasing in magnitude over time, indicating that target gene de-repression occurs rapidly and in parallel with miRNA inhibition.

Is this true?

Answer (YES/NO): NO